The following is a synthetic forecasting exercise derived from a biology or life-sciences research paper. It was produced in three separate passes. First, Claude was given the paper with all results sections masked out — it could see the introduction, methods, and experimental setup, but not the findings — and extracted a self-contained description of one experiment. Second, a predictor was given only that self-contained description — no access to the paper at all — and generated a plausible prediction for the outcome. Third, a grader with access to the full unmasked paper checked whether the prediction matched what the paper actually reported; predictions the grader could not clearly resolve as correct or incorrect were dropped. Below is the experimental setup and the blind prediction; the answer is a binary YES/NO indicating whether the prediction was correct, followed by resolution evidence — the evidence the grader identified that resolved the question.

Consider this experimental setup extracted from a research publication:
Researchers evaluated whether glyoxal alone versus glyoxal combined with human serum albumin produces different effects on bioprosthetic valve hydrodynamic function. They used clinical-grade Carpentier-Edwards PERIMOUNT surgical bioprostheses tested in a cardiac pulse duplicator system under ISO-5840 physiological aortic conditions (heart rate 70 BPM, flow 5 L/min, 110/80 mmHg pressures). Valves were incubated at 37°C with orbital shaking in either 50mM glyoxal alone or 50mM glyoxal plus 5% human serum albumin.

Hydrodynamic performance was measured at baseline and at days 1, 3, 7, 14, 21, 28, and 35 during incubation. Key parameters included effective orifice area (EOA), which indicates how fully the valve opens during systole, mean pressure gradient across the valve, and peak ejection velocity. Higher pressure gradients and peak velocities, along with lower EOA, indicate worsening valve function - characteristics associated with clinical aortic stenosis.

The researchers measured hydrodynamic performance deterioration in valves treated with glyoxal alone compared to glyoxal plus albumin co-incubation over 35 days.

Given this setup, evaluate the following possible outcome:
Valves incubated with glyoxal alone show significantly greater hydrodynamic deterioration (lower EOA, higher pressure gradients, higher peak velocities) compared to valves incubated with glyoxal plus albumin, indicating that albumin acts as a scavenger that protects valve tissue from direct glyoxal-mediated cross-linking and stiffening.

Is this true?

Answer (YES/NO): NO